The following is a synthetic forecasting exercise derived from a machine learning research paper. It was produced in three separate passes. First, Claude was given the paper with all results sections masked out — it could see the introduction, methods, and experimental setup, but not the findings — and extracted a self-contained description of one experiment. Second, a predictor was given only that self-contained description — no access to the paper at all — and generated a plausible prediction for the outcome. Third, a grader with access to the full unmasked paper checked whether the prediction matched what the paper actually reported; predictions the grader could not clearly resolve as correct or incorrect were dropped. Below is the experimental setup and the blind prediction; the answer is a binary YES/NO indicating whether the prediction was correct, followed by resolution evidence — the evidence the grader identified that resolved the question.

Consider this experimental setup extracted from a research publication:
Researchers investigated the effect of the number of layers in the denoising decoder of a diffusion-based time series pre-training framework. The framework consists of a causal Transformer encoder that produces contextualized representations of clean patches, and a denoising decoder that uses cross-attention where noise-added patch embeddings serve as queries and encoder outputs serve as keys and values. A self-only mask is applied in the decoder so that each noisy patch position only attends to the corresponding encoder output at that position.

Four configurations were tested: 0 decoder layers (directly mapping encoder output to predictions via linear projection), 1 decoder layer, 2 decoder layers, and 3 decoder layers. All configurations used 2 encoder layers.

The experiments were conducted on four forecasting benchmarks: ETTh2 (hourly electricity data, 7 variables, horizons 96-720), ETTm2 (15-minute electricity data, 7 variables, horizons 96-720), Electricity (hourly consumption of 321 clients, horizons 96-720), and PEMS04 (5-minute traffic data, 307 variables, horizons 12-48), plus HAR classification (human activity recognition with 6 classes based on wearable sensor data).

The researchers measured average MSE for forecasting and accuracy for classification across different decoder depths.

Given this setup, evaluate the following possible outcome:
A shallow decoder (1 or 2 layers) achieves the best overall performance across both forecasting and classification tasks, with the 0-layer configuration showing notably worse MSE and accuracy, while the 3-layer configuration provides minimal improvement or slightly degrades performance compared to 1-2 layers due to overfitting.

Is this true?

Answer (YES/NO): YES